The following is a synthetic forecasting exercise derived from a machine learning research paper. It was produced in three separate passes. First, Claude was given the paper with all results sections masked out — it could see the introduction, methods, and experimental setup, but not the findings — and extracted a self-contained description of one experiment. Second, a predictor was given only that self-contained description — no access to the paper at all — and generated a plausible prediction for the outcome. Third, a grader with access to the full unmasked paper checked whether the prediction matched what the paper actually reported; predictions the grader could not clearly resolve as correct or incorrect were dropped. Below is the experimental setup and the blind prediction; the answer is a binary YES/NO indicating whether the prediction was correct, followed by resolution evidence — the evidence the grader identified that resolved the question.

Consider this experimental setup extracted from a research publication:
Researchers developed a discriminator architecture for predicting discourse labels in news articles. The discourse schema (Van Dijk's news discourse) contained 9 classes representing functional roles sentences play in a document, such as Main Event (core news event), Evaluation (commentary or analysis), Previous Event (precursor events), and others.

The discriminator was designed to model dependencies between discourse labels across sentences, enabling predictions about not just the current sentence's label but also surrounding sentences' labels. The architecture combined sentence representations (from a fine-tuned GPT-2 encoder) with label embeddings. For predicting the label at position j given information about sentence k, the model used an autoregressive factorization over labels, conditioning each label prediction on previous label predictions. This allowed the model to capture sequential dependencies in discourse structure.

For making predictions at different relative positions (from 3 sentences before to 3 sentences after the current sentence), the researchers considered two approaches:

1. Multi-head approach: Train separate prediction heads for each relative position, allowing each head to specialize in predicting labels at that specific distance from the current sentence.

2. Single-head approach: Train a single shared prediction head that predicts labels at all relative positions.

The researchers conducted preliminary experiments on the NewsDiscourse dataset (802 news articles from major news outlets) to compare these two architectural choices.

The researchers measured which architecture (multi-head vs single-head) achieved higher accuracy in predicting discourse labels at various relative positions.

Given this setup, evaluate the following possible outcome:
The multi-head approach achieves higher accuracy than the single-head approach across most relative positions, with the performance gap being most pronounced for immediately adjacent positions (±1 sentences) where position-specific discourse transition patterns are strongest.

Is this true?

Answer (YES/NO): NO